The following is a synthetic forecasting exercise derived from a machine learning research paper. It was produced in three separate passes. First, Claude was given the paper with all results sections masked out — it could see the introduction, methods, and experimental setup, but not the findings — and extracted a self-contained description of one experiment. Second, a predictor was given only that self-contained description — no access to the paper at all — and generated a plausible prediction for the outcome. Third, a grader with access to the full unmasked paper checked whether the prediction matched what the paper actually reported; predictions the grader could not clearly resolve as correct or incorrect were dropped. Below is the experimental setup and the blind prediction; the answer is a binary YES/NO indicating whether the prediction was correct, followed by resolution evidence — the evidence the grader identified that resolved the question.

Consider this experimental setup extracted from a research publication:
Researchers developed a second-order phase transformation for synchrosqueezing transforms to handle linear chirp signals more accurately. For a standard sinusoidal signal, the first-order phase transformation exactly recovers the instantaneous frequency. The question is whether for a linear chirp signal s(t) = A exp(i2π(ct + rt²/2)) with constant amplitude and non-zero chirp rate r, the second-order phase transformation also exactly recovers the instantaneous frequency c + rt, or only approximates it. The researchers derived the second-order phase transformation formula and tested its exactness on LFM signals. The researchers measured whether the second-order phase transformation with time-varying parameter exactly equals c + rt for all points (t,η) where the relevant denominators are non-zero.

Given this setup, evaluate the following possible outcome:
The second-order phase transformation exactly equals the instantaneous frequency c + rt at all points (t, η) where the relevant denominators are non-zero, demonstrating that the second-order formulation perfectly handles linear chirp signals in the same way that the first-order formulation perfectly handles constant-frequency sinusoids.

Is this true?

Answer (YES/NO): YES